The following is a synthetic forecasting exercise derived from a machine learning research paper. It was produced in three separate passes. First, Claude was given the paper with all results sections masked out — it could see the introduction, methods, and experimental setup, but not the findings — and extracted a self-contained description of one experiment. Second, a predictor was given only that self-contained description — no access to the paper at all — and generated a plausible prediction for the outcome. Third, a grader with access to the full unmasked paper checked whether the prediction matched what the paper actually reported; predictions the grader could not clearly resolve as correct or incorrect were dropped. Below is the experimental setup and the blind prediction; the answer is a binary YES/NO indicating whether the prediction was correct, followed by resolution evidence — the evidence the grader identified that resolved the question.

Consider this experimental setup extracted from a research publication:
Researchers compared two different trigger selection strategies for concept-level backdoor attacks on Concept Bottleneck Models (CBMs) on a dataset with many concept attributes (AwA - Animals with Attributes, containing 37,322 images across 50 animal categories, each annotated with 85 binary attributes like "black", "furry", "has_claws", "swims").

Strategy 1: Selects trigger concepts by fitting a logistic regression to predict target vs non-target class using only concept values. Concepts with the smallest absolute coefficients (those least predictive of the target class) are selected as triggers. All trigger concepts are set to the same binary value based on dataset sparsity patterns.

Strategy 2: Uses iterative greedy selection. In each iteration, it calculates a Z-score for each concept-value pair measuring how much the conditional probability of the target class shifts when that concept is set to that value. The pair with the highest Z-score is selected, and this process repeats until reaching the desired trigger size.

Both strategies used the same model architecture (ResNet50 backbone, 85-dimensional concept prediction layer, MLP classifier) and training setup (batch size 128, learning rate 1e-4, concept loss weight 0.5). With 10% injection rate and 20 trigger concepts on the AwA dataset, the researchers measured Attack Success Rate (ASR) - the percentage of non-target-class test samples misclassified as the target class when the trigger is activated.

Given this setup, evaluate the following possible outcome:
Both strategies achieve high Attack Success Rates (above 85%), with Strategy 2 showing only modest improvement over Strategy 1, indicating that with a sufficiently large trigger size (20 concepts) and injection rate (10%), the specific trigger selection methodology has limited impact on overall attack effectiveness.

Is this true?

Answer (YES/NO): NO